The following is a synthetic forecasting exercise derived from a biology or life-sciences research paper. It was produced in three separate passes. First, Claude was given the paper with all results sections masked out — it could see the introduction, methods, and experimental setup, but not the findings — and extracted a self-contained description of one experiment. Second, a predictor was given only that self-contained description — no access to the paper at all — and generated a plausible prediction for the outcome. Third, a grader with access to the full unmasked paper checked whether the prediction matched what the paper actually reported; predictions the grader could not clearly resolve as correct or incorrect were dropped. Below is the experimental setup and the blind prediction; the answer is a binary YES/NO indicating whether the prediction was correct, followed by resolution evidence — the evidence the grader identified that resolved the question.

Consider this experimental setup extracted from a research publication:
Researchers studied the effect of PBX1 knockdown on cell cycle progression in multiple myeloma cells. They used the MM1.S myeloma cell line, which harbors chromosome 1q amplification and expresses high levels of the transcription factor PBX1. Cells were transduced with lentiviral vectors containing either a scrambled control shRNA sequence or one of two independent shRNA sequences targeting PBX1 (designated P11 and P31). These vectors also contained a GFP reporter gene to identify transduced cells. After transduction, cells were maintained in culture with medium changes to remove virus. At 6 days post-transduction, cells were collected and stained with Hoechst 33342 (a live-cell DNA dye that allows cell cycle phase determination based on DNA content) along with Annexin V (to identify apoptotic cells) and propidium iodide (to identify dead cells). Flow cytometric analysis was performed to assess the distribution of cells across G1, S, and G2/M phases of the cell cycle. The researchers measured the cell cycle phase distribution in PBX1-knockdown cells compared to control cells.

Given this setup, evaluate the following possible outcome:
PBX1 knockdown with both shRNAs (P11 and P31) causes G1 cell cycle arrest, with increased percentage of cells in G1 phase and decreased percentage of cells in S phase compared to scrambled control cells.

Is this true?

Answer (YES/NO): YES